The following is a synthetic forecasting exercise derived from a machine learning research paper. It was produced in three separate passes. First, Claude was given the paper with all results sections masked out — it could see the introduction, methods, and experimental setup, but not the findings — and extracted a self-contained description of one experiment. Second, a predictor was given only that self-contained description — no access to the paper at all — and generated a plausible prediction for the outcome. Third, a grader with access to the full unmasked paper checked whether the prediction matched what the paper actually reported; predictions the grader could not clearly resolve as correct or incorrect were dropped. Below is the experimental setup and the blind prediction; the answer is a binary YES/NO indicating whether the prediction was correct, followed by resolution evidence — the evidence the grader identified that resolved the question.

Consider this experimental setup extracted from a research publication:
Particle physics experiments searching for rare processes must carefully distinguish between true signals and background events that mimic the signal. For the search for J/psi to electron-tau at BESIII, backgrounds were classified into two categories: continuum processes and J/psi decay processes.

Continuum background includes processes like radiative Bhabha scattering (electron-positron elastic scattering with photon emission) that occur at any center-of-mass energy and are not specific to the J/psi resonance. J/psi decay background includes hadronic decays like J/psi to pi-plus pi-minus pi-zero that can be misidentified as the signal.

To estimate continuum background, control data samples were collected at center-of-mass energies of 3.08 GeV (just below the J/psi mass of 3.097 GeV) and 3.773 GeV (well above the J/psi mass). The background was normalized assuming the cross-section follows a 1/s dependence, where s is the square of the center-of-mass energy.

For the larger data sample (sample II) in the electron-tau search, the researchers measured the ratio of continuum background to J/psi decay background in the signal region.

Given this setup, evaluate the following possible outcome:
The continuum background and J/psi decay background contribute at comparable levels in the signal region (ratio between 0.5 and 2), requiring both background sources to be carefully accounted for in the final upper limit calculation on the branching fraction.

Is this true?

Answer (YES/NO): YES